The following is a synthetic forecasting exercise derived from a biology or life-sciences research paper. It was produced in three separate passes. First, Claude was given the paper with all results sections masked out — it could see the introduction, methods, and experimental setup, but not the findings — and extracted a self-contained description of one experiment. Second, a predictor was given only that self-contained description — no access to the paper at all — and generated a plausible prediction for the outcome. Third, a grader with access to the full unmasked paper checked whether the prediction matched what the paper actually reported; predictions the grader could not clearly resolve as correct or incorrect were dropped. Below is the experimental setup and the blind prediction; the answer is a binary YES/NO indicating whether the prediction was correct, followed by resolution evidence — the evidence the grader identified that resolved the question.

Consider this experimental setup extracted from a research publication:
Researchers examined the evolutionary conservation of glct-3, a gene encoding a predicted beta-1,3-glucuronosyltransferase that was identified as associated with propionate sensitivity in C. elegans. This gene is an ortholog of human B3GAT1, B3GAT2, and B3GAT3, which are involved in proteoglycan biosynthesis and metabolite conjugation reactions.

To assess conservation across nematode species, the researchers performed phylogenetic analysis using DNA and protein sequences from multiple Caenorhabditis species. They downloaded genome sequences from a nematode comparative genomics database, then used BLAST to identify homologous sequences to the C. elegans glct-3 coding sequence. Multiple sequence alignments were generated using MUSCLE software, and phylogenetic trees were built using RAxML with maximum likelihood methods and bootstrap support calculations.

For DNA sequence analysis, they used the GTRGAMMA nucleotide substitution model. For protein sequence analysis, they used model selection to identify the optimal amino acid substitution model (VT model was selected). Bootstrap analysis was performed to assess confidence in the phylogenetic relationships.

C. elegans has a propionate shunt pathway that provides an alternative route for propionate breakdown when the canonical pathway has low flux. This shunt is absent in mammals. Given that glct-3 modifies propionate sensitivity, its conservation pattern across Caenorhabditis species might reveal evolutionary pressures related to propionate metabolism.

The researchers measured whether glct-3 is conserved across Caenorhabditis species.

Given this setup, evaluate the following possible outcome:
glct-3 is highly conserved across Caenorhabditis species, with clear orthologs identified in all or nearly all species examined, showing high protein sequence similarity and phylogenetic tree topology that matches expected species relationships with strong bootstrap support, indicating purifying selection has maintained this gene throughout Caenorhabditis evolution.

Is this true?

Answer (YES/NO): NO